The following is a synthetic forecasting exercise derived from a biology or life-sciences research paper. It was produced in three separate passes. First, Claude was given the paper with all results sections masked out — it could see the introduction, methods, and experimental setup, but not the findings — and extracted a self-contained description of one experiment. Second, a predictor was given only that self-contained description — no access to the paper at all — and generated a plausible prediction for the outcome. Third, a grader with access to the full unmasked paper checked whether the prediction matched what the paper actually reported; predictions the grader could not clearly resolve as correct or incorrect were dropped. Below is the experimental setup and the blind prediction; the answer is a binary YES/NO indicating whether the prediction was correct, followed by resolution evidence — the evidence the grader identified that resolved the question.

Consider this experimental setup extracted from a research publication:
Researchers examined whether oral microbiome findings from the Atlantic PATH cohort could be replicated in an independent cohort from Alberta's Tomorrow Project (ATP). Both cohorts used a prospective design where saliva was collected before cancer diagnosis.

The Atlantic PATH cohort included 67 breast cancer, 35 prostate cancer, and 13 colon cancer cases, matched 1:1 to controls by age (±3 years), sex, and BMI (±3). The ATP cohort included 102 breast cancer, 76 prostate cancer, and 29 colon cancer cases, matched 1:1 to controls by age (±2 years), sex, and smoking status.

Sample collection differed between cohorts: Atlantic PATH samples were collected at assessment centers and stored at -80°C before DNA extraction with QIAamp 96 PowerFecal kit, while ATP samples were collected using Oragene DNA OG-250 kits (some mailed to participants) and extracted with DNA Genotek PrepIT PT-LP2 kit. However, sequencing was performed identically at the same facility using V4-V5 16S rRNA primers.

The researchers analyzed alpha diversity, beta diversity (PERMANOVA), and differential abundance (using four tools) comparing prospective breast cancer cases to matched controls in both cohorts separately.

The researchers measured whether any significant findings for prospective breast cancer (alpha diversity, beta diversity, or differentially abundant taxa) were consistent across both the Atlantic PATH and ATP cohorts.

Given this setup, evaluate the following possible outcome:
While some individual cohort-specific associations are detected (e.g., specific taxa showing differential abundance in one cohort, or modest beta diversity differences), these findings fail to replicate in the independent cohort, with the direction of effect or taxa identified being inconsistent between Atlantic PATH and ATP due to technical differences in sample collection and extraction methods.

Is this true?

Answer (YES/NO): YES